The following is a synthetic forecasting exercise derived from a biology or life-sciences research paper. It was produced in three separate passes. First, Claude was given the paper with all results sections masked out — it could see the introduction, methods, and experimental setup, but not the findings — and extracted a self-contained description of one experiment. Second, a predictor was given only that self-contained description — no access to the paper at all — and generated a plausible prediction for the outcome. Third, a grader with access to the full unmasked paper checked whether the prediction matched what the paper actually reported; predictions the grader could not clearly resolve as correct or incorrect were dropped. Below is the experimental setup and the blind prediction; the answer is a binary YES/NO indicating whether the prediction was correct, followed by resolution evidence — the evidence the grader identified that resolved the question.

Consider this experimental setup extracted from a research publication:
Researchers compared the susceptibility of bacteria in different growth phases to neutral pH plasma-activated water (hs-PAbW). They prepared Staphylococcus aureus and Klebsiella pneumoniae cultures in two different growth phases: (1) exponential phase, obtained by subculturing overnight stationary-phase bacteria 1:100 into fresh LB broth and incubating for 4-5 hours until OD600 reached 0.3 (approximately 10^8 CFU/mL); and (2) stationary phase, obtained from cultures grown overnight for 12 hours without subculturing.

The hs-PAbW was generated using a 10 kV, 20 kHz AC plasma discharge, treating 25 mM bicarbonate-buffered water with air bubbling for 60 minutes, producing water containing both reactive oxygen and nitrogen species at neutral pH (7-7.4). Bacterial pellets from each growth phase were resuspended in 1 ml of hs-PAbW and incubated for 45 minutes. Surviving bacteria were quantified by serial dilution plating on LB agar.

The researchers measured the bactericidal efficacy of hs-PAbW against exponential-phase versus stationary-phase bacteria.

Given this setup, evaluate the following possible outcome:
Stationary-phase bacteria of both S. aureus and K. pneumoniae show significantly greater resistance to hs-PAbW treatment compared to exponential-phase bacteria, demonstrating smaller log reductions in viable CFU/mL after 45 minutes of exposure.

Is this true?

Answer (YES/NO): YES